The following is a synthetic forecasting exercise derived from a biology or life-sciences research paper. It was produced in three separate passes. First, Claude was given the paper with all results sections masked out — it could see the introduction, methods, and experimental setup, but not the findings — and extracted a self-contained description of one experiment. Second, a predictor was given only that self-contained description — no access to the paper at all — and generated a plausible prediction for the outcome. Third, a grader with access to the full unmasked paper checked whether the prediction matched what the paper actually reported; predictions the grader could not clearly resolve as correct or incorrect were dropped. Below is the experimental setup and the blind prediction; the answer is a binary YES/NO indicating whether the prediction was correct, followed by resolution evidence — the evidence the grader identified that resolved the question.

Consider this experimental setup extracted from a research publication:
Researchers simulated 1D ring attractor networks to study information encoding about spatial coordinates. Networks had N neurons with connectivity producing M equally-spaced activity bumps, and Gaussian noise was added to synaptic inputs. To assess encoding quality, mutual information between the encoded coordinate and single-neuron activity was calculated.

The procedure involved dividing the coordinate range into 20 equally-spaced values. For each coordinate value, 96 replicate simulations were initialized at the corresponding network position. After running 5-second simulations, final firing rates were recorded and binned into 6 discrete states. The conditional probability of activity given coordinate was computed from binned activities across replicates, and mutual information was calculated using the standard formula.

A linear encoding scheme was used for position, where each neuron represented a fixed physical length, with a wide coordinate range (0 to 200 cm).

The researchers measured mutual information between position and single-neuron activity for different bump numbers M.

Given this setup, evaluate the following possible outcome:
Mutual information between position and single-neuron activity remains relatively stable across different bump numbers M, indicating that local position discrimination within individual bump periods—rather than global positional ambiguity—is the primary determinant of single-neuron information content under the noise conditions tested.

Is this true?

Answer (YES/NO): NO